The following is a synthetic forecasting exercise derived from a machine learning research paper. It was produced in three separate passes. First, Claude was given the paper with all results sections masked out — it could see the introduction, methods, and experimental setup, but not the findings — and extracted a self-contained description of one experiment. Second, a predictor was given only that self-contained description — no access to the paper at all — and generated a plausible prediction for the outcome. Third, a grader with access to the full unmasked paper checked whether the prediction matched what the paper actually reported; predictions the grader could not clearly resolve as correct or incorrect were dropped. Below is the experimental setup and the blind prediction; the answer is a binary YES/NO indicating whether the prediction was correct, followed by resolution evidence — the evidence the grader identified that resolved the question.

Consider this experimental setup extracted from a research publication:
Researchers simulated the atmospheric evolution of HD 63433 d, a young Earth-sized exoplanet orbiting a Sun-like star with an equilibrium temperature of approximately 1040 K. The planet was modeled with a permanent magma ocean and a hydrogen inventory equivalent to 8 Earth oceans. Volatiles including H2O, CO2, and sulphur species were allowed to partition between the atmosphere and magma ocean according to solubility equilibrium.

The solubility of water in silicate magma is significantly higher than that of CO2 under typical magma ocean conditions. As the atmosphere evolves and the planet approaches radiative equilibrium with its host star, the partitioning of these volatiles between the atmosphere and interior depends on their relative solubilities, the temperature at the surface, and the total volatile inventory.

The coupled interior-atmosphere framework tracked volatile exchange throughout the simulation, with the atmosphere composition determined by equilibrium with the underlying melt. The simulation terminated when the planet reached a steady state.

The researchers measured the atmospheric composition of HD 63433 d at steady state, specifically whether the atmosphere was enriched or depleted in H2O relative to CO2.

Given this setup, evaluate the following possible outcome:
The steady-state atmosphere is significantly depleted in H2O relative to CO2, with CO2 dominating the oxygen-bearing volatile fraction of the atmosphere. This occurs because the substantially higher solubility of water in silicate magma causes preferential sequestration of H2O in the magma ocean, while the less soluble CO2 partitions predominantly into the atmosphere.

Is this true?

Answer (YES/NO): YES